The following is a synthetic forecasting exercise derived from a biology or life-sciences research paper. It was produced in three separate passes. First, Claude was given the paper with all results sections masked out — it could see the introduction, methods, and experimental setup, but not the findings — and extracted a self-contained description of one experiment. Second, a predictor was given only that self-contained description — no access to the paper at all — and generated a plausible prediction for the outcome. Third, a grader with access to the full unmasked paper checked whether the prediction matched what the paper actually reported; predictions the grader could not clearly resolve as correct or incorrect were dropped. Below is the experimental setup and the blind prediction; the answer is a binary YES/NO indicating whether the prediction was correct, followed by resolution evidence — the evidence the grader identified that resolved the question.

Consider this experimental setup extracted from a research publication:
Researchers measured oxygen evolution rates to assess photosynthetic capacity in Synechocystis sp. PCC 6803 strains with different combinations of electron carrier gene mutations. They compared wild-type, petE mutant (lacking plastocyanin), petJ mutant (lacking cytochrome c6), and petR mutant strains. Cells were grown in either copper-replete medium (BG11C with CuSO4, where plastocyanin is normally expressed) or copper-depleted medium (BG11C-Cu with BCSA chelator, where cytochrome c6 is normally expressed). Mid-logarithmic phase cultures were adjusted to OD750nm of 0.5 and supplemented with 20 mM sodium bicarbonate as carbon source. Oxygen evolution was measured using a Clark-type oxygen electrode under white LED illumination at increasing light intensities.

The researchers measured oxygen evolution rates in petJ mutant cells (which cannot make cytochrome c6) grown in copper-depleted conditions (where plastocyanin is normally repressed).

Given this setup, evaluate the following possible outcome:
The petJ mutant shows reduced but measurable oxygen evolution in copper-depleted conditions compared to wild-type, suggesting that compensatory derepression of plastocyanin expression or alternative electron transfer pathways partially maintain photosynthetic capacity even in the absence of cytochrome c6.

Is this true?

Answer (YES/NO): YES